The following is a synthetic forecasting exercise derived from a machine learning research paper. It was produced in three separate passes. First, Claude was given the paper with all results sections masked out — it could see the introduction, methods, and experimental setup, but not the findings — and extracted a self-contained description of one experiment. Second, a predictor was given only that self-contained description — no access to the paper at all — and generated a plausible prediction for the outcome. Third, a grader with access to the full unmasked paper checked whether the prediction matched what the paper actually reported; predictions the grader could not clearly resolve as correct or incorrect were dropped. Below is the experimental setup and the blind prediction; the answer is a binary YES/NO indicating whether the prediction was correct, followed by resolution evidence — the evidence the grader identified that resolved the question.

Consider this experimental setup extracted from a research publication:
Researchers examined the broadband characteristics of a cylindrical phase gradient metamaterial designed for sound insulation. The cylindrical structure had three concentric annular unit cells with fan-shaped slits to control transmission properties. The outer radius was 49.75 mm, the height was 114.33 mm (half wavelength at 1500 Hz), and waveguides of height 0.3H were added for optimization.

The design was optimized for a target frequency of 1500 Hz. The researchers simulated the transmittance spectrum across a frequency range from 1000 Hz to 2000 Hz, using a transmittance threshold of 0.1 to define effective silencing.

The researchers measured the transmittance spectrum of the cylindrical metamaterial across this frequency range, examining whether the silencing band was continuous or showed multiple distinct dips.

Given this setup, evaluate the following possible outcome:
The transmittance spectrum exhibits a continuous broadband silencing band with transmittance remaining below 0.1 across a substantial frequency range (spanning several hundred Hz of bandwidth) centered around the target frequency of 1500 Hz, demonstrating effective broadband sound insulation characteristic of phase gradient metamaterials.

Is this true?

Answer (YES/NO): NO